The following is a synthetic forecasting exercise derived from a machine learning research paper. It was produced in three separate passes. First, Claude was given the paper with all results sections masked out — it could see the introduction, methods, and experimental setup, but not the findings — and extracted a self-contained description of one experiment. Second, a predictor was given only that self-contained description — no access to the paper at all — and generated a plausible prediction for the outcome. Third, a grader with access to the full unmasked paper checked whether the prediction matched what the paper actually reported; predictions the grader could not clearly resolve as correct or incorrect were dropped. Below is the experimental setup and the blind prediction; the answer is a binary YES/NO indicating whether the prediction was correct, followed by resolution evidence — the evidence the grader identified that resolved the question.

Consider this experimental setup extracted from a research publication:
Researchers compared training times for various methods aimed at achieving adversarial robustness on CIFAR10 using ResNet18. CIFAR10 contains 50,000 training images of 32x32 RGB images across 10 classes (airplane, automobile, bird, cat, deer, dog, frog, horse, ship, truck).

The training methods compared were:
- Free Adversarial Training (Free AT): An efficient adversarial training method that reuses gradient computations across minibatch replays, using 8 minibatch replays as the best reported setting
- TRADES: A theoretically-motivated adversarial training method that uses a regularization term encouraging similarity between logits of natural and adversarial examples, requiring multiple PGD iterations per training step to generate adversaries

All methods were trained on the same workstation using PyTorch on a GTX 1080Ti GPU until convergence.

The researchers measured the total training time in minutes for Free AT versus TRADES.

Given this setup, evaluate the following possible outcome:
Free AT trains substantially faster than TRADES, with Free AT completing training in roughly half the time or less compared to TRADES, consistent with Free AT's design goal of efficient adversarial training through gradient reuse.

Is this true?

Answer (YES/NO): YES